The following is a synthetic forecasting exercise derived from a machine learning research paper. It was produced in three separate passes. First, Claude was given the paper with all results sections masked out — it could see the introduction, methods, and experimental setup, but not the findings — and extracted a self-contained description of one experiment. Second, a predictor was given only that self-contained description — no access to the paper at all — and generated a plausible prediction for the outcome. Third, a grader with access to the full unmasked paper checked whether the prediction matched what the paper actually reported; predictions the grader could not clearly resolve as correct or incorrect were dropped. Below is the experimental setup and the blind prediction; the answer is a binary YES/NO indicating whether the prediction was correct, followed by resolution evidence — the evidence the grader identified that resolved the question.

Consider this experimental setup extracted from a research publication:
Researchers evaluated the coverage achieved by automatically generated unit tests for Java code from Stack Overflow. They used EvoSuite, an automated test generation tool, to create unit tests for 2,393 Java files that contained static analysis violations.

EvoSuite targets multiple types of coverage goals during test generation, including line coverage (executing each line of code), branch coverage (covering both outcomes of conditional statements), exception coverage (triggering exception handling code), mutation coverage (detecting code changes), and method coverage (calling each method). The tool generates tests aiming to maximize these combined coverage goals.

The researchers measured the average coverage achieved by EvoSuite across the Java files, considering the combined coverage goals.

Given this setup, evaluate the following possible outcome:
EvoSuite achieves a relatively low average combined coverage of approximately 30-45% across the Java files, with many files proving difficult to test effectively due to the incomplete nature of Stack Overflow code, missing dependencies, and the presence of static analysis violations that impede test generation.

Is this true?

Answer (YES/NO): NO